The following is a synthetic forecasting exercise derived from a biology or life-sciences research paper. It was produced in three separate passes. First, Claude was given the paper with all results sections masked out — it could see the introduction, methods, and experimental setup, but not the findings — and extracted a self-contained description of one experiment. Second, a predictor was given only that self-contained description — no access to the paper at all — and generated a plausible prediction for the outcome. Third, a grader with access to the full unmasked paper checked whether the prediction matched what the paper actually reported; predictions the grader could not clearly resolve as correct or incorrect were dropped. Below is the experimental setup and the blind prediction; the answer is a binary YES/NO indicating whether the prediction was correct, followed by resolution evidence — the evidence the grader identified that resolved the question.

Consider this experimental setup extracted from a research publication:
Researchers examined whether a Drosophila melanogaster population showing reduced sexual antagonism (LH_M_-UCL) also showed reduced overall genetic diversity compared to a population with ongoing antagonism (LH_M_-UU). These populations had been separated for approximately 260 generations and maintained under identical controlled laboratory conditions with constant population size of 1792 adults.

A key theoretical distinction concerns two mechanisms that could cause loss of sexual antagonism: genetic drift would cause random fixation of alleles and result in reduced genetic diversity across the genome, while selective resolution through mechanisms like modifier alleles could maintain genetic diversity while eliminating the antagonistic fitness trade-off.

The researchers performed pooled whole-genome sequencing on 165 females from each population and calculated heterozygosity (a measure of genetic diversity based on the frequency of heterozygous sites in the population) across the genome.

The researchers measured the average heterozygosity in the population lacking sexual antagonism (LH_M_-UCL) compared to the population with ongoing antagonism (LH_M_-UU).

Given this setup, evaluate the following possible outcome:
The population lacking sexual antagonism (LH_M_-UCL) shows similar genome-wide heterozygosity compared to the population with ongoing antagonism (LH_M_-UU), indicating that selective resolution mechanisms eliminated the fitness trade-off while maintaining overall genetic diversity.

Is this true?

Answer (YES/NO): NO